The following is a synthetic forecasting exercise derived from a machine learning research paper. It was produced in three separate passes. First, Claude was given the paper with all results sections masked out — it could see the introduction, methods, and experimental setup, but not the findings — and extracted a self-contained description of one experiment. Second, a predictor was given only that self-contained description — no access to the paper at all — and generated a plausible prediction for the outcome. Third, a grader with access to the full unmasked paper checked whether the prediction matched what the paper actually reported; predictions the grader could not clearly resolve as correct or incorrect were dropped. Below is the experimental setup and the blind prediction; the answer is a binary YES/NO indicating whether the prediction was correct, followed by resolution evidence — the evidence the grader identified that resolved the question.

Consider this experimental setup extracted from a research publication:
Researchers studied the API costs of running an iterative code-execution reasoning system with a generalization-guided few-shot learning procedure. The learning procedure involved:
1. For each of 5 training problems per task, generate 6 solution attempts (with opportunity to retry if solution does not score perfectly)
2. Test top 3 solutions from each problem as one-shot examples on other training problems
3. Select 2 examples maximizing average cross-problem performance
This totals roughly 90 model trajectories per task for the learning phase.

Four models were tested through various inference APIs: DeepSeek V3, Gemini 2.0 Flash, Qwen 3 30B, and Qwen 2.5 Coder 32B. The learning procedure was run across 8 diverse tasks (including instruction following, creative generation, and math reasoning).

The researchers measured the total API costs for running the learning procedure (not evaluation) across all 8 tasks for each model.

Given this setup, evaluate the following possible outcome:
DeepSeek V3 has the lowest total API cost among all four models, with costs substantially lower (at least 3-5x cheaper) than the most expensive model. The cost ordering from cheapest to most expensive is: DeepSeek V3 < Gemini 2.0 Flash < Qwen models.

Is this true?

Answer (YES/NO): NO